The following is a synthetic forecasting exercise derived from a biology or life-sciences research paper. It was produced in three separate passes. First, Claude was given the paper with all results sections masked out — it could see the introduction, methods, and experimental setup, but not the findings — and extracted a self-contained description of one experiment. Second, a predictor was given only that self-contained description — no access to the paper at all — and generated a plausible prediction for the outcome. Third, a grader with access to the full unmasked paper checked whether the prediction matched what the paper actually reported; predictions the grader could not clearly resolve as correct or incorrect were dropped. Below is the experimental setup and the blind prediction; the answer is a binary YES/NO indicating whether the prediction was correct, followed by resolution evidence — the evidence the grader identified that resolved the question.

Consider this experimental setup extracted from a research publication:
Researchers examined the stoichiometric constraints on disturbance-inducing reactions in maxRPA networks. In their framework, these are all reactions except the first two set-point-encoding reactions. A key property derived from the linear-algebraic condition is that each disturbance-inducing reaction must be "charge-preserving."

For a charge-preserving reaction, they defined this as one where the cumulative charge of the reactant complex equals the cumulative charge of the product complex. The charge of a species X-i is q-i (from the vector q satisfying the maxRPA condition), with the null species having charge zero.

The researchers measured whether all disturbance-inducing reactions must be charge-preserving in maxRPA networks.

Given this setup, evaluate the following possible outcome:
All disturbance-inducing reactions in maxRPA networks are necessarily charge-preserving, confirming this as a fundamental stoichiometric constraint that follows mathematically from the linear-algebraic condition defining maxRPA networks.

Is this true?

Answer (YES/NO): YES